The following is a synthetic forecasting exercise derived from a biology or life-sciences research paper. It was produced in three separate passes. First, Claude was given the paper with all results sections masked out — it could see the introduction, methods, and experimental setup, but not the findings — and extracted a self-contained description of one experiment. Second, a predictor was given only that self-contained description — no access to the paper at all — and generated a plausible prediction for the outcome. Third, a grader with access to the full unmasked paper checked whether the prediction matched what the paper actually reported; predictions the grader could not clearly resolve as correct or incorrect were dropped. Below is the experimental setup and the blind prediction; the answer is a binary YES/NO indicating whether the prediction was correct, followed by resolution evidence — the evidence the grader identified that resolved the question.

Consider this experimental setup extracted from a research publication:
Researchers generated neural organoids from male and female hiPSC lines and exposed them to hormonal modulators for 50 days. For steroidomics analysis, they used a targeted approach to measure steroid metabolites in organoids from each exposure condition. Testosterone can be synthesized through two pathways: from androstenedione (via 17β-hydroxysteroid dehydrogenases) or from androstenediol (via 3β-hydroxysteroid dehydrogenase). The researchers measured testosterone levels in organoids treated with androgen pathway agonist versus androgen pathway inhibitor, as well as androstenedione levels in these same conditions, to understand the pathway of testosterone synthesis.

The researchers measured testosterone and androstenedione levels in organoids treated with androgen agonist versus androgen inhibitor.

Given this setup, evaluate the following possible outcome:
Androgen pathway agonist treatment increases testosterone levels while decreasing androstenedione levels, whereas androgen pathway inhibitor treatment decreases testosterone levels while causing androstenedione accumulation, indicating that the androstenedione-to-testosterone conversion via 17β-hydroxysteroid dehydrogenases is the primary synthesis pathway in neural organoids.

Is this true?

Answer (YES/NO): NO